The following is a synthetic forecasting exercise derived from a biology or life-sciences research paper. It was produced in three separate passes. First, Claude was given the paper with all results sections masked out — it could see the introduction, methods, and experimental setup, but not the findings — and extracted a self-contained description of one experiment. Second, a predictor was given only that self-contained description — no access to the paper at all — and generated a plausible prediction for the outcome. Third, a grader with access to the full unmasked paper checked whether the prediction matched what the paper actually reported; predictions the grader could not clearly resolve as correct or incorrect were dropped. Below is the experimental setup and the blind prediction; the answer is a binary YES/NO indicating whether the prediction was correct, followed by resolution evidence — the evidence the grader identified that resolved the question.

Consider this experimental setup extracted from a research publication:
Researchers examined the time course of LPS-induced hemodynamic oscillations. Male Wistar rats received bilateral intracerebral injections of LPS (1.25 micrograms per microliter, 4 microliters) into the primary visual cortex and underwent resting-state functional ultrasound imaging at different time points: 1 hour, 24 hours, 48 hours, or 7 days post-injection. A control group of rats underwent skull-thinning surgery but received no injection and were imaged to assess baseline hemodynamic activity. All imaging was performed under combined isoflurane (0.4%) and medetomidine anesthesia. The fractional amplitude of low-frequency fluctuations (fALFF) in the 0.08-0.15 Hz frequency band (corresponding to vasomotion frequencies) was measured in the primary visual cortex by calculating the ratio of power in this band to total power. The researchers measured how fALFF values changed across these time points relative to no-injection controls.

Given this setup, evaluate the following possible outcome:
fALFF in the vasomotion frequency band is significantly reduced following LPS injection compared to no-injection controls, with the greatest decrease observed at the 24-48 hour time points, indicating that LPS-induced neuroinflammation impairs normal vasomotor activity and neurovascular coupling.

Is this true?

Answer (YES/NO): NO